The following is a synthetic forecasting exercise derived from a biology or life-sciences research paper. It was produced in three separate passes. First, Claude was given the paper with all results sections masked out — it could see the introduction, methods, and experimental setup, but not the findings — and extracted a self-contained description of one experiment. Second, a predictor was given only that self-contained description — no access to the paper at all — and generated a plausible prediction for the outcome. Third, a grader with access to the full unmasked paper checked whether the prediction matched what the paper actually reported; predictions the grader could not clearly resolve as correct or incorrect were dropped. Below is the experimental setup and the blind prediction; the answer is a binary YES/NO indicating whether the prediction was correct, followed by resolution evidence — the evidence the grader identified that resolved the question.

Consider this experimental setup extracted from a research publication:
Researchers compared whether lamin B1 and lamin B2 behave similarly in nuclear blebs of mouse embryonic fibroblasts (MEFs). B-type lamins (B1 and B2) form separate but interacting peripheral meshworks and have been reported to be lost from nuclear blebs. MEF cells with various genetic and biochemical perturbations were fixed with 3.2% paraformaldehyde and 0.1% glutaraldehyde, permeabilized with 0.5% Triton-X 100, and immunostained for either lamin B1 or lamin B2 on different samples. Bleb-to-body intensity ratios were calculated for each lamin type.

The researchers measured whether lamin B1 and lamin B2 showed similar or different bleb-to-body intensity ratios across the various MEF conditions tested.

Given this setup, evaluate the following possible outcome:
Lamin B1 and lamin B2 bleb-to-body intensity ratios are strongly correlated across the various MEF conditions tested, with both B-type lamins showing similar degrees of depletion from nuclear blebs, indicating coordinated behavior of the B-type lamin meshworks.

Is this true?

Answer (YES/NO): NO